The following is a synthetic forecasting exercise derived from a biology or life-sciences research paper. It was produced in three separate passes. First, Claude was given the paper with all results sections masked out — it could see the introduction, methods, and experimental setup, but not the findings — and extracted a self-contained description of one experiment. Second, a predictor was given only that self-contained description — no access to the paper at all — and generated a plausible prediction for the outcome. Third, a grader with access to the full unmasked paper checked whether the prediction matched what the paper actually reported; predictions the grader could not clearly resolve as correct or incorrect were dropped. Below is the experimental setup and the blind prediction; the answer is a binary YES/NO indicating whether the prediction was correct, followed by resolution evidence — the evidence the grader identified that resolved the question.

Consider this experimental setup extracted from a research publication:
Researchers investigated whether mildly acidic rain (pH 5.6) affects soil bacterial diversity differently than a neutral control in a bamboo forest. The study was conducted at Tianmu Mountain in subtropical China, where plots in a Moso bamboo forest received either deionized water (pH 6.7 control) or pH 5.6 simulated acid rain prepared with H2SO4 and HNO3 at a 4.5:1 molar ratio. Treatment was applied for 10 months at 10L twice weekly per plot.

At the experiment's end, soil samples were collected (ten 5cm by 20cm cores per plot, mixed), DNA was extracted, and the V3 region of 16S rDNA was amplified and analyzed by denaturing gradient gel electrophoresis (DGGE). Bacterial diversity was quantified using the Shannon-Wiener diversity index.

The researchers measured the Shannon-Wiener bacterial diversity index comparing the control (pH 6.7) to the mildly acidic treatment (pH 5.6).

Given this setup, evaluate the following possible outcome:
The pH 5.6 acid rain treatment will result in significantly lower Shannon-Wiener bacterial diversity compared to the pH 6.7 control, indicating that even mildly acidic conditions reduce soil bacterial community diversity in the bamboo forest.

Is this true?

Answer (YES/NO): NO